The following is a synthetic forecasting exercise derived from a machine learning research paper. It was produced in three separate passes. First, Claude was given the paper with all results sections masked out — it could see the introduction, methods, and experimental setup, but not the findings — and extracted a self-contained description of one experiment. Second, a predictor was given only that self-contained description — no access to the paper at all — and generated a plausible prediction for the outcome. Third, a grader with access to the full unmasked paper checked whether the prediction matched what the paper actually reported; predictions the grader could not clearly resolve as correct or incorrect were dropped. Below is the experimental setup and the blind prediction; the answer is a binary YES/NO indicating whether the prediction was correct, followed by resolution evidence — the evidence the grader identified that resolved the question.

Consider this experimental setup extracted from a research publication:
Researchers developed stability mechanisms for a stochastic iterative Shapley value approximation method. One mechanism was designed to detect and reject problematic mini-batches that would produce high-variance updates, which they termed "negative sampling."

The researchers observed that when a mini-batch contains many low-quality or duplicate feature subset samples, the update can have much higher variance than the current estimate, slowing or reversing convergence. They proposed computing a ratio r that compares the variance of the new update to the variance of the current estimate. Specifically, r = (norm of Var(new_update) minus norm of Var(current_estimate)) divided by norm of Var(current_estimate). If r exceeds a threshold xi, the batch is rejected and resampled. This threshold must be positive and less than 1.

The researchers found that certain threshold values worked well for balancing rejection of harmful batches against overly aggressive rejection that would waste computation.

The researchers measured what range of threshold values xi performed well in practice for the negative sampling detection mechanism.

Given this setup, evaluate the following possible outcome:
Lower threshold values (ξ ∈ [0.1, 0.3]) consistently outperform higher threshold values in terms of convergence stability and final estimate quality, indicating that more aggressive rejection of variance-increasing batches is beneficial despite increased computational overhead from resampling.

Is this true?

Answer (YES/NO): NO